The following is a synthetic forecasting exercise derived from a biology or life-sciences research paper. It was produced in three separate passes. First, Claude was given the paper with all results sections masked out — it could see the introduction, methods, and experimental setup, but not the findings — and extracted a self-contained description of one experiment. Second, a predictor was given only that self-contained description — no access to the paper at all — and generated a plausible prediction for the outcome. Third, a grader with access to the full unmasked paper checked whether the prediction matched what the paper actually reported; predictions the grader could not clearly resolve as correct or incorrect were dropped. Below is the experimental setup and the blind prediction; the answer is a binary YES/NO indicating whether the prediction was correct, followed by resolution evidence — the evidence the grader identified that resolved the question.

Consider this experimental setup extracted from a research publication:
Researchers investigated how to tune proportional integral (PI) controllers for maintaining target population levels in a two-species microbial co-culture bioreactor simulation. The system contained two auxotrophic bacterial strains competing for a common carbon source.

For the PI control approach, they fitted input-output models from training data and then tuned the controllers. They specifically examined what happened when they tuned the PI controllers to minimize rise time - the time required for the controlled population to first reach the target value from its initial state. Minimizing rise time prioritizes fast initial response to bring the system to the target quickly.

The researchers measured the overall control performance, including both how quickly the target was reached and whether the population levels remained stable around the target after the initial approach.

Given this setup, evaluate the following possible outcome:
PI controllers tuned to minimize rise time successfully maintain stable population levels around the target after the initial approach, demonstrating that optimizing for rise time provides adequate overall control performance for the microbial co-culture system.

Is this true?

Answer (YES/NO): NO